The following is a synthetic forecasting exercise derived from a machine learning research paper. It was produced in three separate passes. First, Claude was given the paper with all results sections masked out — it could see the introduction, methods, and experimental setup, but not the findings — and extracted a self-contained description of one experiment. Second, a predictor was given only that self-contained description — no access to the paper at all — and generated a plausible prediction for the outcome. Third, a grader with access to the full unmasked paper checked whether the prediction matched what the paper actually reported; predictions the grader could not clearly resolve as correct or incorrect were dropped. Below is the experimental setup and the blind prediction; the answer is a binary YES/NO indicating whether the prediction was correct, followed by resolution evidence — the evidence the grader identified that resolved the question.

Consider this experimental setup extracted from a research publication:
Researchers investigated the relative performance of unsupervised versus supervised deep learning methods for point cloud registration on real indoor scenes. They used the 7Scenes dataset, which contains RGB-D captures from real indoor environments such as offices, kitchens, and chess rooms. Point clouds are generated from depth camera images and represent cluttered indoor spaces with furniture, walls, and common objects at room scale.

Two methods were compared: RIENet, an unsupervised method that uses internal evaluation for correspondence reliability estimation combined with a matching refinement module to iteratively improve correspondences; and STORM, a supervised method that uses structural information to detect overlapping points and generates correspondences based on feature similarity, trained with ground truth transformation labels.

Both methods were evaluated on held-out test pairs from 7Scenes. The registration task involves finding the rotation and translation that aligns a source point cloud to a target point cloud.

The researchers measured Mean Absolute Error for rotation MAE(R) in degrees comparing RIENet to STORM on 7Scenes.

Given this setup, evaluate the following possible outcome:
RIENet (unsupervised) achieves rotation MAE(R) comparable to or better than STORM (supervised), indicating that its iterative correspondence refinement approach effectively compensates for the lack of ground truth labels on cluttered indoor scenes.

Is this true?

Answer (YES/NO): YES